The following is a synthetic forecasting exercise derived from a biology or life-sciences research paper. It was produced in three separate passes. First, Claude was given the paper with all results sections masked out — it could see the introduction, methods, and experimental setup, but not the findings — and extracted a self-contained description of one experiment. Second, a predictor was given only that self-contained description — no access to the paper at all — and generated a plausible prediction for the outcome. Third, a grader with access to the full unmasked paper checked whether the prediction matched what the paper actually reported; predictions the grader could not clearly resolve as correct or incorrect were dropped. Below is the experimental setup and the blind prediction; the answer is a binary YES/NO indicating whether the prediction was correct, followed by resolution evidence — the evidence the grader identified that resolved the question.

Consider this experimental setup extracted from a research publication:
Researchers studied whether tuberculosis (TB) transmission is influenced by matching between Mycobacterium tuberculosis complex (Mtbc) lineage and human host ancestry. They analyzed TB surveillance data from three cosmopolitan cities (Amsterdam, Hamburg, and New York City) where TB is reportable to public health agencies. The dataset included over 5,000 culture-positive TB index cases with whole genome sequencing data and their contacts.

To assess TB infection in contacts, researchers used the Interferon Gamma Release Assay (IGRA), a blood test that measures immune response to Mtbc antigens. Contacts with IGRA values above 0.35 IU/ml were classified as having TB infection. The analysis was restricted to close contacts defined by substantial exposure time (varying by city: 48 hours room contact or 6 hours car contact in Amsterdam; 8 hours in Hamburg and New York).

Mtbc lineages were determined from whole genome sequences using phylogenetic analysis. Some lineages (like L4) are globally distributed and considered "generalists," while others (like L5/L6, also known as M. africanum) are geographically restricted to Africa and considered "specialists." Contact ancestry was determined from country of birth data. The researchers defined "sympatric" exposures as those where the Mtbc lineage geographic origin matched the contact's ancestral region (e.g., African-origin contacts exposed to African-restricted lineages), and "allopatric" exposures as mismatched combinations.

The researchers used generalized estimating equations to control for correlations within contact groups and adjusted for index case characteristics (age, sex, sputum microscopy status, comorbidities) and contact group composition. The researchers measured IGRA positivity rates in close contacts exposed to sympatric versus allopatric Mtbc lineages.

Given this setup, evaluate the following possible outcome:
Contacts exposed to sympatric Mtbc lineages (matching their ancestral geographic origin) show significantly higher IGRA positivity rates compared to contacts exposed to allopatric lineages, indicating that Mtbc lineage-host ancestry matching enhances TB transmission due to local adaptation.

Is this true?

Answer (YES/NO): YES